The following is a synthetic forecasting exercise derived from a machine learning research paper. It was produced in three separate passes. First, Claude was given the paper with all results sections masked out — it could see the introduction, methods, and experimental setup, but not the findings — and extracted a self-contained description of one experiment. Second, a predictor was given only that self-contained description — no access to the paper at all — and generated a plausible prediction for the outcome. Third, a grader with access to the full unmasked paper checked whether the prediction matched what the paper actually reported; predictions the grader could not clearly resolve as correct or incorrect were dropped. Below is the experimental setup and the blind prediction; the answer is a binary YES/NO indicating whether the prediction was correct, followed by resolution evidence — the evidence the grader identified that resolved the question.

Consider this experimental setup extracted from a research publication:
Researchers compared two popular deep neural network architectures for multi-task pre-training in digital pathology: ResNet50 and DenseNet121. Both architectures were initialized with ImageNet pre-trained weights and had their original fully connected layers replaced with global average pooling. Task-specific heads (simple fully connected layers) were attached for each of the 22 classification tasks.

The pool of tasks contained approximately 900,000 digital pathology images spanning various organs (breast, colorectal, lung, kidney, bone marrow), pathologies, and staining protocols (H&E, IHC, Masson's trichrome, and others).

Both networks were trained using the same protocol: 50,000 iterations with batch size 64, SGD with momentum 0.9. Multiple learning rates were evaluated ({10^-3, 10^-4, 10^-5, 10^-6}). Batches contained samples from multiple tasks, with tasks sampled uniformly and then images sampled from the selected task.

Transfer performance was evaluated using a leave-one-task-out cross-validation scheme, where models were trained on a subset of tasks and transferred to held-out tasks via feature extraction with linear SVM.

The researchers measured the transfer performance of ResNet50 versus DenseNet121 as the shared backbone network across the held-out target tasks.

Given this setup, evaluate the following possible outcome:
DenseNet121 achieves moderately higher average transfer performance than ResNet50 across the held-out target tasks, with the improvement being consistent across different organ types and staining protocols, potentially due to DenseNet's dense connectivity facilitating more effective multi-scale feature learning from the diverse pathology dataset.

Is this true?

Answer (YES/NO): NO